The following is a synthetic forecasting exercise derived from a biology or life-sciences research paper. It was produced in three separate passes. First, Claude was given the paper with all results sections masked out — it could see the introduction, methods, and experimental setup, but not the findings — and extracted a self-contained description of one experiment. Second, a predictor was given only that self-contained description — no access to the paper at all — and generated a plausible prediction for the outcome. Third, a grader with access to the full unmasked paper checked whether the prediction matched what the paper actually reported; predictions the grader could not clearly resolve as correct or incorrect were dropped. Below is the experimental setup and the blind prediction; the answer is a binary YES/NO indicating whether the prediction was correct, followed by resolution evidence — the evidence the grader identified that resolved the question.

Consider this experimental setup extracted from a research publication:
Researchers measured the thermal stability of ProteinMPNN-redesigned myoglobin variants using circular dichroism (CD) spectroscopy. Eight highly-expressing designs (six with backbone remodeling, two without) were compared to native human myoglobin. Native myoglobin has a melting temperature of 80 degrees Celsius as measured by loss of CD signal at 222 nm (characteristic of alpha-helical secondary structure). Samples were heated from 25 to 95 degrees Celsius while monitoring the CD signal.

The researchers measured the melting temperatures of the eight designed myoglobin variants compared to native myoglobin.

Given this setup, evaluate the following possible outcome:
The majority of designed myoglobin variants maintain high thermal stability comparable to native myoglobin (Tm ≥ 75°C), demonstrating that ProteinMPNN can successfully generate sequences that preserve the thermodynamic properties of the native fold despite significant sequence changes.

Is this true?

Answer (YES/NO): NO